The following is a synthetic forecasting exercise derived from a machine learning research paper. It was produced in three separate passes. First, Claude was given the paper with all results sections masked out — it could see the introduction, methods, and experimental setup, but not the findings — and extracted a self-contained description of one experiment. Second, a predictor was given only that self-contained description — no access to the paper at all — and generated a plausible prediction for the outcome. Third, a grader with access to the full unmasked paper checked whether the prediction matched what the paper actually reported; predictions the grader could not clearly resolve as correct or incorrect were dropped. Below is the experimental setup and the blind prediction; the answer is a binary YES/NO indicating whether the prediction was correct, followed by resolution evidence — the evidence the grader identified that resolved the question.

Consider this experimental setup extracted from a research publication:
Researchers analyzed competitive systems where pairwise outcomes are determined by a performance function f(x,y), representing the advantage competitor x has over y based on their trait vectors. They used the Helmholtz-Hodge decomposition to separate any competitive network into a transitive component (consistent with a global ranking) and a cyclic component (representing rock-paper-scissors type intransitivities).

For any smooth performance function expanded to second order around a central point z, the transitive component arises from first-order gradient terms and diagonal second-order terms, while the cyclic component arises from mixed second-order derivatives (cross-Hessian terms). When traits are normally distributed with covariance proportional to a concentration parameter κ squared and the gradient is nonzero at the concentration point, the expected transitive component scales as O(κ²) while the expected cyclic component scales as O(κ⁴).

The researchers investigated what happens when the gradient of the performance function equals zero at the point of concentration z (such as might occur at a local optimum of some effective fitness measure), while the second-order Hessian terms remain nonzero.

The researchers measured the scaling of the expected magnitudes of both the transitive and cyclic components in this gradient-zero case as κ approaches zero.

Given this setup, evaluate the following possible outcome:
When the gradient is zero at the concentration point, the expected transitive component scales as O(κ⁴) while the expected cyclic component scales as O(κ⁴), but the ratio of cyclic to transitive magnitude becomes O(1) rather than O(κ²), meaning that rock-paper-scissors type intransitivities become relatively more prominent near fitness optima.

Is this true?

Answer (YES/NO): YES